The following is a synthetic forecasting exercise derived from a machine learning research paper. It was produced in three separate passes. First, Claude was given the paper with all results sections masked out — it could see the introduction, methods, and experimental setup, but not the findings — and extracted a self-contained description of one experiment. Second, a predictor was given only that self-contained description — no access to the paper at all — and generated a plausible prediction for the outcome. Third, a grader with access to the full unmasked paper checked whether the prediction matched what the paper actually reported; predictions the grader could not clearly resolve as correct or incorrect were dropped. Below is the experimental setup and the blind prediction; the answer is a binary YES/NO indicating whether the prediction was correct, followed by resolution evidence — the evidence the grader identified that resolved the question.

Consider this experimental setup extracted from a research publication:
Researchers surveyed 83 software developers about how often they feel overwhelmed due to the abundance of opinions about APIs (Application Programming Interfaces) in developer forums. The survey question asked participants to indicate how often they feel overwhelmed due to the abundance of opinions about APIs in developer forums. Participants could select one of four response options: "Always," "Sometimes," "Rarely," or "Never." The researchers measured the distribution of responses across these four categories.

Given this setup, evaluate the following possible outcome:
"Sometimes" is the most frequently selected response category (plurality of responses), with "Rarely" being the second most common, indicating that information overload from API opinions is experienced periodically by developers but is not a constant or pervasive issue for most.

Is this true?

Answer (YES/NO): YES